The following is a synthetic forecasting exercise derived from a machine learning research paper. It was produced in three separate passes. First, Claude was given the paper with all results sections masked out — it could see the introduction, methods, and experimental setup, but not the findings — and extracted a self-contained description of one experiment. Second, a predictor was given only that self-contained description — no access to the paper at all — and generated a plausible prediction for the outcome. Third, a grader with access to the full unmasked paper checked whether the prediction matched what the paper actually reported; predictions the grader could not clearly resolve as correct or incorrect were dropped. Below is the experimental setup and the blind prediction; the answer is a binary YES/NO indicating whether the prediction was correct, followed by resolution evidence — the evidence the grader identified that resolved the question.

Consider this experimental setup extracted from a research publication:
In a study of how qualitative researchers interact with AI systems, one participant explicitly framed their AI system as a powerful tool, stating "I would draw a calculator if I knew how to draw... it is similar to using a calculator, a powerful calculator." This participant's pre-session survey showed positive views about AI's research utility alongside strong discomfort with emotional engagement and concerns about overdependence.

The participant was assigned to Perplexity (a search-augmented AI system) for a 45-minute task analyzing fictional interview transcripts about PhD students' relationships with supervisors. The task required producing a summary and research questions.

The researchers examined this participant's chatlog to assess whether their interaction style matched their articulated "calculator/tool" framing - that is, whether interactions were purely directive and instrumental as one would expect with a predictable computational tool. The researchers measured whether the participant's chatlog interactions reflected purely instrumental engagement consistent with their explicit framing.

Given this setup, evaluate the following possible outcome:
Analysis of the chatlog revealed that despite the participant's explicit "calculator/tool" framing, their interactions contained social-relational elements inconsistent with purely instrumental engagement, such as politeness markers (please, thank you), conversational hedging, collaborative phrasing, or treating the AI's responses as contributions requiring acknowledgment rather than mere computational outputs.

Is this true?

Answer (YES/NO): NO